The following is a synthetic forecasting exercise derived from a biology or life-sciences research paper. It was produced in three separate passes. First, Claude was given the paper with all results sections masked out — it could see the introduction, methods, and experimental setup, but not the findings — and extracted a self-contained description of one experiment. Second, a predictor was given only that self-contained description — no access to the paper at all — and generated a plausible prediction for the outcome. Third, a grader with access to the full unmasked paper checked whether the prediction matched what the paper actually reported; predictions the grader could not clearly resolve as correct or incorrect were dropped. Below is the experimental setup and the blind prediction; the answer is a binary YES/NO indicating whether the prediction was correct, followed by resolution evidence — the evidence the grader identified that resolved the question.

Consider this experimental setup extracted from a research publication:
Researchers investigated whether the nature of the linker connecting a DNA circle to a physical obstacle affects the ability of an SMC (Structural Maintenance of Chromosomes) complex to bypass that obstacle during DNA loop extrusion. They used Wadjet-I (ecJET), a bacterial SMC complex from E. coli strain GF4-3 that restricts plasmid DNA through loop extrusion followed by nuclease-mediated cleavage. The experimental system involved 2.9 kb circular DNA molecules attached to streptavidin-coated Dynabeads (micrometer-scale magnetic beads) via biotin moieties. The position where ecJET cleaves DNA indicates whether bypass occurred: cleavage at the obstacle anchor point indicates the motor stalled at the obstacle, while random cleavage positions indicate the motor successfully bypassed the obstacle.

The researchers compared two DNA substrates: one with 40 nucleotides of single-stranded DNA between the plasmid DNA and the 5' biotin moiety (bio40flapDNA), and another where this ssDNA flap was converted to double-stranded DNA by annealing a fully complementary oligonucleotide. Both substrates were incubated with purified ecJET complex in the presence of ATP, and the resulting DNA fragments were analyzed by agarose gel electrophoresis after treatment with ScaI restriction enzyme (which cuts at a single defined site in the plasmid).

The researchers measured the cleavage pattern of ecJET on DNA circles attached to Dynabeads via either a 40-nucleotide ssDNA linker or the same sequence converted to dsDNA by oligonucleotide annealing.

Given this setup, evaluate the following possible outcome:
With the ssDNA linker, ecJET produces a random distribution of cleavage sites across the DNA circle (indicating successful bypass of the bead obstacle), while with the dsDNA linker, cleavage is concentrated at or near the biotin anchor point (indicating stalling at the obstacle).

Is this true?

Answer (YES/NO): YES